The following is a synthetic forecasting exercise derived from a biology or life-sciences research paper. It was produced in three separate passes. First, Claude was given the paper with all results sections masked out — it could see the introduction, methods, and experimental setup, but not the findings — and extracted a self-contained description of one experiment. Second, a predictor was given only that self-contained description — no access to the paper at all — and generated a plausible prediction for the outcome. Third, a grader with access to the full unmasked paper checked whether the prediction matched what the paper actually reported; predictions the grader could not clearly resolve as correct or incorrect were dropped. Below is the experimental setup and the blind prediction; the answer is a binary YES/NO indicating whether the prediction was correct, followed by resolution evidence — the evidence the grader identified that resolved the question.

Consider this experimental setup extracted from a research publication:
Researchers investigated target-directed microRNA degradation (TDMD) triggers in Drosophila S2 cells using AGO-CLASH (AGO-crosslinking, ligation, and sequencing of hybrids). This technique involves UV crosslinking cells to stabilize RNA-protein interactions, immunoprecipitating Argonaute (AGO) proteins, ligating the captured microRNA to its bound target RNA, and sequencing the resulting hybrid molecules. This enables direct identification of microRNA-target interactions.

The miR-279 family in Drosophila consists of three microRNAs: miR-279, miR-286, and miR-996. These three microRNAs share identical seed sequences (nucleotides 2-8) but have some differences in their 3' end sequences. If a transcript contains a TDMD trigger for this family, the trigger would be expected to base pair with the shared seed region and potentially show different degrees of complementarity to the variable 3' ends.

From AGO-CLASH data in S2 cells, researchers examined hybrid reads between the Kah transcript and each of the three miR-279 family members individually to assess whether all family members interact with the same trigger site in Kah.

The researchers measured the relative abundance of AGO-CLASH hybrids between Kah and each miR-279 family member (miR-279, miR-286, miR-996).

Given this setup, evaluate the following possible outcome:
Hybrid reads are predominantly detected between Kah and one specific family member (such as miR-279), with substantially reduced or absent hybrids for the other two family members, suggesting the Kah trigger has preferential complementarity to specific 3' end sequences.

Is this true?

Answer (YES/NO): NO